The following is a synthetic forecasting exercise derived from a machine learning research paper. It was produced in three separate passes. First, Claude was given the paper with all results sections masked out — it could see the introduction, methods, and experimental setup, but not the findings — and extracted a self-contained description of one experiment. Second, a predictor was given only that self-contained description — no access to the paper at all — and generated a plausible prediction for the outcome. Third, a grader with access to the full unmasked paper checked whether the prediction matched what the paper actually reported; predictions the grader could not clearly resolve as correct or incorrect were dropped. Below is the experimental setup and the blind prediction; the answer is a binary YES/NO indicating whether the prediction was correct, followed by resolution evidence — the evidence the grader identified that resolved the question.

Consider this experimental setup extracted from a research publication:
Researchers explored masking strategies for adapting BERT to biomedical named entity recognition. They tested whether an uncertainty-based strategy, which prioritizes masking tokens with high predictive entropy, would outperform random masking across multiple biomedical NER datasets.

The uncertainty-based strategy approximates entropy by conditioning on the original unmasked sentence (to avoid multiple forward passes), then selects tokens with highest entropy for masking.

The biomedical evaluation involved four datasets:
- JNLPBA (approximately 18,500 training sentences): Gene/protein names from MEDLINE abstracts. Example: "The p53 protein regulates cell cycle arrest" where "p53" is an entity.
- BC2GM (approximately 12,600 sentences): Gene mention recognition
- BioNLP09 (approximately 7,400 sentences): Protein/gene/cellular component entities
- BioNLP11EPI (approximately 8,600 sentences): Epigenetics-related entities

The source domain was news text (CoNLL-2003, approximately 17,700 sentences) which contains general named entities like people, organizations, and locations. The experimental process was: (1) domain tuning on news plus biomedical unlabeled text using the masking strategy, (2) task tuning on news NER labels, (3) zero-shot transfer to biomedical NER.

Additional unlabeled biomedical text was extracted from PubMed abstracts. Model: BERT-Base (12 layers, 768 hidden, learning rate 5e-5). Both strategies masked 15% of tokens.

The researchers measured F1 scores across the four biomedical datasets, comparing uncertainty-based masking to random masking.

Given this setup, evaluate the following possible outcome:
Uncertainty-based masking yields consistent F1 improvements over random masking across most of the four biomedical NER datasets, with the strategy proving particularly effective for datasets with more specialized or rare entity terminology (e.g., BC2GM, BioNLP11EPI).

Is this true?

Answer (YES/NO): NO